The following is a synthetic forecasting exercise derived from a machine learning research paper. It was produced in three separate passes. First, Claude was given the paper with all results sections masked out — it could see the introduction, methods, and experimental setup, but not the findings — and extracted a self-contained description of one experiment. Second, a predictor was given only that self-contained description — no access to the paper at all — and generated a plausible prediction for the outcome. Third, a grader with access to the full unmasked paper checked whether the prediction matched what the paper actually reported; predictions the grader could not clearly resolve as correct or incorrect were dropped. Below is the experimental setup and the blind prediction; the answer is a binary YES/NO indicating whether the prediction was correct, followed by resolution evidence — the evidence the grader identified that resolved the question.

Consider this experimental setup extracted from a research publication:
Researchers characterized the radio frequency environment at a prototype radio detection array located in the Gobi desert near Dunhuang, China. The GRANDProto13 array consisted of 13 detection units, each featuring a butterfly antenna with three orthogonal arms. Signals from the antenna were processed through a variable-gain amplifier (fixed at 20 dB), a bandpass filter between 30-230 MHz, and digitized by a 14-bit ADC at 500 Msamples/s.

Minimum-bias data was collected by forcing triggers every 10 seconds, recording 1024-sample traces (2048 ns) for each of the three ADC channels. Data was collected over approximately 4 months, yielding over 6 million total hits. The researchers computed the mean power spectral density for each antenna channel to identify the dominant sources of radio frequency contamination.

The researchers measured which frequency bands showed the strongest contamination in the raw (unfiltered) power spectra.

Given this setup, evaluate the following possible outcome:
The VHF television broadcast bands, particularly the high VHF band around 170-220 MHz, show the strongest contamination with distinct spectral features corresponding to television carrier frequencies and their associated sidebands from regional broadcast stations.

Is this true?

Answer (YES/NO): NO